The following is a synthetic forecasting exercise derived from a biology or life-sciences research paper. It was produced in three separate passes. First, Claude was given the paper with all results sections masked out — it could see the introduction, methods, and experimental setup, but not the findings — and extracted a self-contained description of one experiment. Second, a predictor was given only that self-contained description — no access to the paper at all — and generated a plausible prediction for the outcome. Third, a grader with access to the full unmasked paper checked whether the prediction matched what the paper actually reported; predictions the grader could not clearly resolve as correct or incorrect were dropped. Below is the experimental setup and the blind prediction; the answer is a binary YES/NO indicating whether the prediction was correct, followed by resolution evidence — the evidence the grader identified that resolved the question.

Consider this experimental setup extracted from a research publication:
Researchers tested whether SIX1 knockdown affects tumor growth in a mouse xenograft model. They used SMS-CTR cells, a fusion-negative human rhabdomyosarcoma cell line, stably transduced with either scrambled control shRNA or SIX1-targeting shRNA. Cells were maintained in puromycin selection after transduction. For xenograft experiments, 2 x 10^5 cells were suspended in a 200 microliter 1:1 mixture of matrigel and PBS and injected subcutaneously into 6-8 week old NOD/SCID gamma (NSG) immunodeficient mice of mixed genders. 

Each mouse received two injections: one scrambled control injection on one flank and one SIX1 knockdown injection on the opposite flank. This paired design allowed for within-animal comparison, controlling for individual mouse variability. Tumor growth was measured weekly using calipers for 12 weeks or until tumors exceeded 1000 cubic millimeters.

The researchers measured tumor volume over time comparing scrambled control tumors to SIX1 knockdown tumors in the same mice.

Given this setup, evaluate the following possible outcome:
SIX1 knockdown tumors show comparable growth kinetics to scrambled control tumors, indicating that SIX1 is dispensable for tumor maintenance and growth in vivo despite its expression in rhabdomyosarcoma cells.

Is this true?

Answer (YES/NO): NO